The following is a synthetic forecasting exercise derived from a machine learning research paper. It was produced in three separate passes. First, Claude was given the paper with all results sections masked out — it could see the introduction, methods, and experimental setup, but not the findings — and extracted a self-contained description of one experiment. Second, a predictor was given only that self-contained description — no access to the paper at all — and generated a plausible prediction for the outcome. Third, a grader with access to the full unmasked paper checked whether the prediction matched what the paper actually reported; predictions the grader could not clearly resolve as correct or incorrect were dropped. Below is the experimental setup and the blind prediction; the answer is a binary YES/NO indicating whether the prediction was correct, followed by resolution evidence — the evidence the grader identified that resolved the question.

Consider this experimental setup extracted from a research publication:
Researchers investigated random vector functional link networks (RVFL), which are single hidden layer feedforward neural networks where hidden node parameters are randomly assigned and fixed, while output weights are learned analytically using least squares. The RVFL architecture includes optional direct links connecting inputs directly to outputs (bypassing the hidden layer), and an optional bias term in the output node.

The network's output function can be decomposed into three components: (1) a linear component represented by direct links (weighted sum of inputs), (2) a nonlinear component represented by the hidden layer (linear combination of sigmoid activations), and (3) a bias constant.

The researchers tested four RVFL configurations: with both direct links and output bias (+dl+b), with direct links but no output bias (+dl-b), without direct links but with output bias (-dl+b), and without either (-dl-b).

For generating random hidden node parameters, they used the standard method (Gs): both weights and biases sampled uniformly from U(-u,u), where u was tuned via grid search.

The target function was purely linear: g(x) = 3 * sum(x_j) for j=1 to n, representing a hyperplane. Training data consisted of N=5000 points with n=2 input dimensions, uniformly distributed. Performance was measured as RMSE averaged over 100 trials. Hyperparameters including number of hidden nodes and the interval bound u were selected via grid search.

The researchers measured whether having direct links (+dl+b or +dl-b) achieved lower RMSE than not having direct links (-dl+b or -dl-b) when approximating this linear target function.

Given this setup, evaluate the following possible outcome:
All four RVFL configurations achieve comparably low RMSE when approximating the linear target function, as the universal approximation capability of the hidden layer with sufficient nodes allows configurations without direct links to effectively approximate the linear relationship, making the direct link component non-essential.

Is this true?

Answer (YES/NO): NO